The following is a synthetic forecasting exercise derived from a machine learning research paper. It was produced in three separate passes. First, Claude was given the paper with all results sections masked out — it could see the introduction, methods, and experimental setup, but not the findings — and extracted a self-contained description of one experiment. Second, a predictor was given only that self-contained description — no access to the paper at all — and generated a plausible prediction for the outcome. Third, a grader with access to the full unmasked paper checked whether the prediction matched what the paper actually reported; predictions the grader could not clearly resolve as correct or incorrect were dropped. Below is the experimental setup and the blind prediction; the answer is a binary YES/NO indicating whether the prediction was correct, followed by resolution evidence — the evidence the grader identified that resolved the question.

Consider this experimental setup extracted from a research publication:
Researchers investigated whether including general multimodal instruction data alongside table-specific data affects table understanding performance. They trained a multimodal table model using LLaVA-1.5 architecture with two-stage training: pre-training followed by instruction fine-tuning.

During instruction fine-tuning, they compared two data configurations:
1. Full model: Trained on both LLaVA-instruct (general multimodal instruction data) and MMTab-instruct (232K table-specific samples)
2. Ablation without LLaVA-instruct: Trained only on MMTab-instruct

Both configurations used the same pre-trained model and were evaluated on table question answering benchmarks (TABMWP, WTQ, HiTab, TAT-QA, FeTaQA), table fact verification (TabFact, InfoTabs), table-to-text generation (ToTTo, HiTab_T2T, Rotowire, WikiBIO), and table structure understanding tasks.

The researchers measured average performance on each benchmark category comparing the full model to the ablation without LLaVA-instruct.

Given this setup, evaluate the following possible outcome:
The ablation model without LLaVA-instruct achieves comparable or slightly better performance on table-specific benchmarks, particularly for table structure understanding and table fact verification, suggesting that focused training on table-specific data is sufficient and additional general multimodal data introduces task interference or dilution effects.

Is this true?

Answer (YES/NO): NO